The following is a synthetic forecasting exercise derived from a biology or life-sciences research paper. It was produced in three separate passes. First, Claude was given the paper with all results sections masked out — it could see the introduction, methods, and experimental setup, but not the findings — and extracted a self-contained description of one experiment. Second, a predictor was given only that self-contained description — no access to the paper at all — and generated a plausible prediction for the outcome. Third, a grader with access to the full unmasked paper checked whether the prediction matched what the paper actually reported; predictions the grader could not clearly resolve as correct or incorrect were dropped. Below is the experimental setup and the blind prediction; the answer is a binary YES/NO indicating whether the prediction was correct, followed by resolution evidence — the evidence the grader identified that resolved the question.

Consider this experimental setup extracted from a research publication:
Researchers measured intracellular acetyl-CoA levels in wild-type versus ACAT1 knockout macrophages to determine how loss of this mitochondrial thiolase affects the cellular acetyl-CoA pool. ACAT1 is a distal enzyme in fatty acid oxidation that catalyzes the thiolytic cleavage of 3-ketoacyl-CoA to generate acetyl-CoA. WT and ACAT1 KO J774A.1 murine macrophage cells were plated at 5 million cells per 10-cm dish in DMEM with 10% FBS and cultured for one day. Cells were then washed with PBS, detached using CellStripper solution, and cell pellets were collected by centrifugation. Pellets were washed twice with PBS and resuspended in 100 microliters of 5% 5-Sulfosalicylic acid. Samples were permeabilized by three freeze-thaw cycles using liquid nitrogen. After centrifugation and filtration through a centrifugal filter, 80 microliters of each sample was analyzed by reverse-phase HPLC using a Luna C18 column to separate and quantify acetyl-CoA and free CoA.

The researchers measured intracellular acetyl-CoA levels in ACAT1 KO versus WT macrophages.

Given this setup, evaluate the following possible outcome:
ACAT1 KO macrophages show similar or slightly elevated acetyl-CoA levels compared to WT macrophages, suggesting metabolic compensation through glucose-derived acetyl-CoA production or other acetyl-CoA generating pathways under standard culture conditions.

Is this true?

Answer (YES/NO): NO